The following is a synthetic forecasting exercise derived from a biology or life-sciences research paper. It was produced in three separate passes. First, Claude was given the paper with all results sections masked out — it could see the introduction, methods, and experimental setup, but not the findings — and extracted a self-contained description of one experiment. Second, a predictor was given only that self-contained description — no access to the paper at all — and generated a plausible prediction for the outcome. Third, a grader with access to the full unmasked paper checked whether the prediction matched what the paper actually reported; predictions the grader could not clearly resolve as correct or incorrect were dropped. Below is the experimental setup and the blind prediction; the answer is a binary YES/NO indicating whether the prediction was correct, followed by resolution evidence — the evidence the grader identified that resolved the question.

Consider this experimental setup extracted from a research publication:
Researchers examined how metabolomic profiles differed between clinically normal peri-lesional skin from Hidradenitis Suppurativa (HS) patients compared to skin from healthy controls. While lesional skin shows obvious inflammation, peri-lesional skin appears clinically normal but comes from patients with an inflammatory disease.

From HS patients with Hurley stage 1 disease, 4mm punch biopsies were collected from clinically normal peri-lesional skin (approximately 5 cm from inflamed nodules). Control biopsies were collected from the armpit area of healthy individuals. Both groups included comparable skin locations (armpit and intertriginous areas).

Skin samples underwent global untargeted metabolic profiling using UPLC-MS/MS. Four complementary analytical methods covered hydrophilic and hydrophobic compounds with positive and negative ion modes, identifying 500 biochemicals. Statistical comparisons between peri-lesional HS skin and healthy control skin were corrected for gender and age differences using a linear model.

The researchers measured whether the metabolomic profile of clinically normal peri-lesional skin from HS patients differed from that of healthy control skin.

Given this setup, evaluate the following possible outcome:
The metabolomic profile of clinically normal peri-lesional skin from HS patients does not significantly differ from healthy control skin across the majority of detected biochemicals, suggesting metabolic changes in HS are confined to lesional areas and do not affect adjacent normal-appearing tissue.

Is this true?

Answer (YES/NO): NO